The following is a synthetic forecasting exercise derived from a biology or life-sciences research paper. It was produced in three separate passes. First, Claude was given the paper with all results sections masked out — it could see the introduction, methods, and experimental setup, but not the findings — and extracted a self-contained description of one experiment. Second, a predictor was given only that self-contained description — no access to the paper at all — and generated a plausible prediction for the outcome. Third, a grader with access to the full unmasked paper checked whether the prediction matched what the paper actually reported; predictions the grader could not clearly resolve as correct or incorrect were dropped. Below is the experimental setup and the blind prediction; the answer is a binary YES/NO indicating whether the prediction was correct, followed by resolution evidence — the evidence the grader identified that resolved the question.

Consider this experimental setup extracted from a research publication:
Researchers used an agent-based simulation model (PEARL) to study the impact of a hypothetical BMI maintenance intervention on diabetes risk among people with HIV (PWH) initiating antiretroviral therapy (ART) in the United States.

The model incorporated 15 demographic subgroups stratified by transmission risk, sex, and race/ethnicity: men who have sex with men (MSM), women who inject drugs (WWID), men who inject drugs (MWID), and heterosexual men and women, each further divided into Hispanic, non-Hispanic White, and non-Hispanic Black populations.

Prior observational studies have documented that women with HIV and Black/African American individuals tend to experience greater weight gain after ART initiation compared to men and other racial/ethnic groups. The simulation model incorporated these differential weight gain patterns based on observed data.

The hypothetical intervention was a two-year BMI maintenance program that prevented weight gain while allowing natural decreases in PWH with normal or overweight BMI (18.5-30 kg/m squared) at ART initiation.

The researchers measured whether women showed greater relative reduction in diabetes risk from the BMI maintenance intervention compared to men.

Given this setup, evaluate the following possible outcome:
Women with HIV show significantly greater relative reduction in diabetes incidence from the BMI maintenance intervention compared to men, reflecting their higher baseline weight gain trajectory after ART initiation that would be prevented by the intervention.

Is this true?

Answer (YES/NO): NO